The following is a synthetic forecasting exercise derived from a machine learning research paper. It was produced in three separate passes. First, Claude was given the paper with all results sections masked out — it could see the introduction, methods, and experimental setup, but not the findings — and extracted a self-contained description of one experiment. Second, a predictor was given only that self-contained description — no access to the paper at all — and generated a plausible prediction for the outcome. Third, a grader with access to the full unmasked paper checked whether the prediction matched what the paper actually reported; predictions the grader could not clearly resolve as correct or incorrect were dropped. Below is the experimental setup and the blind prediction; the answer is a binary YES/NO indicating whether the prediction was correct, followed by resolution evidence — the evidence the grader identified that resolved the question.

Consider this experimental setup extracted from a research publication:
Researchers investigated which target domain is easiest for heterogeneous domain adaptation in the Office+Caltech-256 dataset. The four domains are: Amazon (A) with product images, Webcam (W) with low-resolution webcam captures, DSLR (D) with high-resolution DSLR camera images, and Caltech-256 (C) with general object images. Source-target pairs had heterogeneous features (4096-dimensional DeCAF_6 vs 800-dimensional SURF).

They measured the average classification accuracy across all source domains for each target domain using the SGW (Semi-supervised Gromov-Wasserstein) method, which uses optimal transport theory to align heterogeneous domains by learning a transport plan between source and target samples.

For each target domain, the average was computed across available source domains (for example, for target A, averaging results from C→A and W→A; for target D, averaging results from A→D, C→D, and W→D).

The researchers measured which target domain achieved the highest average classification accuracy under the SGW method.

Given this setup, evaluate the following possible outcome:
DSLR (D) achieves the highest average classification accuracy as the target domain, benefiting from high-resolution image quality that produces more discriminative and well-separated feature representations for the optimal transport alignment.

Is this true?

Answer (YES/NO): YES